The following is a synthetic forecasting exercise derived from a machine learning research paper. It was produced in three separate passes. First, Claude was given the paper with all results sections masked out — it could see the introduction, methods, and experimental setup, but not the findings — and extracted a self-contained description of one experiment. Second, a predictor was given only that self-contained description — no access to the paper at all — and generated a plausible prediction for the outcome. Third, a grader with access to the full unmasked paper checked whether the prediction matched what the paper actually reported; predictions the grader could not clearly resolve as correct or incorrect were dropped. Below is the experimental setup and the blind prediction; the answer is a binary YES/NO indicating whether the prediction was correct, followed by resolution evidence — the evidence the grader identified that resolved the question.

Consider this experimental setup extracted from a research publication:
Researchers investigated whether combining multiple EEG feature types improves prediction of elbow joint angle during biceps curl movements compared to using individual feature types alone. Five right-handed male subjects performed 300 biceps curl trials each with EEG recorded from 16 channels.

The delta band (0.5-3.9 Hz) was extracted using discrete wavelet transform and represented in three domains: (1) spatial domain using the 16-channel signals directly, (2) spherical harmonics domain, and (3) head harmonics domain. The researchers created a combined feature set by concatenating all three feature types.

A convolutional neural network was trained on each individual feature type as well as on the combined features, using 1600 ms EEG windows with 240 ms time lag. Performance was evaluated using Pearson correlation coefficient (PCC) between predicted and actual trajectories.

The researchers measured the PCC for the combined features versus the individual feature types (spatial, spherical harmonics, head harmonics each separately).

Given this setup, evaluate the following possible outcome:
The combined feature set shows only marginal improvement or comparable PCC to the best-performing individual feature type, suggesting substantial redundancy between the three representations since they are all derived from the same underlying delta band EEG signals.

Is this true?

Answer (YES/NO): YES